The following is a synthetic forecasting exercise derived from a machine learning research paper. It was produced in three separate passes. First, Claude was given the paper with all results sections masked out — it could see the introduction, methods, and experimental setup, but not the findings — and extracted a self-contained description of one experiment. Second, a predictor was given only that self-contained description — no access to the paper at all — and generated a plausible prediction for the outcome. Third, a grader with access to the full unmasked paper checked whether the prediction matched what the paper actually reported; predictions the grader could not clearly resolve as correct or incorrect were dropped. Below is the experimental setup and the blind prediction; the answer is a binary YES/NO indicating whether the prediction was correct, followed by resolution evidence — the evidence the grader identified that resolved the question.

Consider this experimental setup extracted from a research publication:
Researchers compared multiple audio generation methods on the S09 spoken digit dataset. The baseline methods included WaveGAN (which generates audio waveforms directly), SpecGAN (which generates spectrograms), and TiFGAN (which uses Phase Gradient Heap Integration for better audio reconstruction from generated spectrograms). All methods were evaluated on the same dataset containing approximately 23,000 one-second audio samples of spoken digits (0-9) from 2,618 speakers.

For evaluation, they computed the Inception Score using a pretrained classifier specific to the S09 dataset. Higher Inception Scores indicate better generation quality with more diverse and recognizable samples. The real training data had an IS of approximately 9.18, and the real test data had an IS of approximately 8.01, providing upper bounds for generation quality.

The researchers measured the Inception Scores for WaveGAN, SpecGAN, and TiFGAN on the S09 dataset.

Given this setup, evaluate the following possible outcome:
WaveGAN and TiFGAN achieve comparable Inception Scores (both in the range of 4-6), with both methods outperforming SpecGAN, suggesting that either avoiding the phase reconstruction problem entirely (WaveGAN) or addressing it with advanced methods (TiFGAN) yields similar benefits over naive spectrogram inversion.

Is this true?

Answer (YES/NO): NO